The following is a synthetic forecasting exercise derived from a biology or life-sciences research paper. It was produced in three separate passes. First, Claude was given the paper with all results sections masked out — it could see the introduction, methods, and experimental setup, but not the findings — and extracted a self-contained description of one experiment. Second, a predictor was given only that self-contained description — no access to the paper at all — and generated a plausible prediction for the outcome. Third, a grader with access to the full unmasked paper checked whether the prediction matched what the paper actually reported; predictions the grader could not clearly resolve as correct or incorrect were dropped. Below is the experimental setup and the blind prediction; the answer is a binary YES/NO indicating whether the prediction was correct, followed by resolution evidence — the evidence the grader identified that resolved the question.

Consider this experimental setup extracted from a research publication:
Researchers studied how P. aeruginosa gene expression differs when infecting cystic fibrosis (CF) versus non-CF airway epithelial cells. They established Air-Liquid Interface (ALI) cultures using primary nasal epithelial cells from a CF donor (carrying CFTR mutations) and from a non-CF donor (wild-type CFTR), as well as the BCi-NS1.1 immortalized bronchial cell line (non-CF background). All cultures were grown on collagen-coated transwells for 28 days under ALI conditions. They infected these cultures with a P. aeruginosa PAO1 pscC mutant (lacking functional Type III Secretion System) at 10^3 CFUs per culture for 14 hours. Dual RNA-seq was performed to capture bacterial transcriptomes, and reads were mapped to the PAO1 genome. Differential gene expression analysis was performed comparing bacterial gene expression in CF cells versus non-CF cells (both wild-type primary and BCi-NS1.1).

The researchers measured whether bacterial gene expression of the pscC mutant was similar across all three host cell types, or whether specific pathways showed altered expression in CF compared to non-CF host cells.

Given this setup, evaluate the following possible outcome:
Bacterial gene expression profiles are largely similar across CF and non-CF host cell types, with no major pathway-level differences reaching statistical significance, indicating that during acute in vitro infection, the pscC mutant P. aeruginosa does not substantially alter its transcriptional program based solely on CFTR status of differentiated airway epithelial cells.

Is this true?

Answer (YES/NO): NO